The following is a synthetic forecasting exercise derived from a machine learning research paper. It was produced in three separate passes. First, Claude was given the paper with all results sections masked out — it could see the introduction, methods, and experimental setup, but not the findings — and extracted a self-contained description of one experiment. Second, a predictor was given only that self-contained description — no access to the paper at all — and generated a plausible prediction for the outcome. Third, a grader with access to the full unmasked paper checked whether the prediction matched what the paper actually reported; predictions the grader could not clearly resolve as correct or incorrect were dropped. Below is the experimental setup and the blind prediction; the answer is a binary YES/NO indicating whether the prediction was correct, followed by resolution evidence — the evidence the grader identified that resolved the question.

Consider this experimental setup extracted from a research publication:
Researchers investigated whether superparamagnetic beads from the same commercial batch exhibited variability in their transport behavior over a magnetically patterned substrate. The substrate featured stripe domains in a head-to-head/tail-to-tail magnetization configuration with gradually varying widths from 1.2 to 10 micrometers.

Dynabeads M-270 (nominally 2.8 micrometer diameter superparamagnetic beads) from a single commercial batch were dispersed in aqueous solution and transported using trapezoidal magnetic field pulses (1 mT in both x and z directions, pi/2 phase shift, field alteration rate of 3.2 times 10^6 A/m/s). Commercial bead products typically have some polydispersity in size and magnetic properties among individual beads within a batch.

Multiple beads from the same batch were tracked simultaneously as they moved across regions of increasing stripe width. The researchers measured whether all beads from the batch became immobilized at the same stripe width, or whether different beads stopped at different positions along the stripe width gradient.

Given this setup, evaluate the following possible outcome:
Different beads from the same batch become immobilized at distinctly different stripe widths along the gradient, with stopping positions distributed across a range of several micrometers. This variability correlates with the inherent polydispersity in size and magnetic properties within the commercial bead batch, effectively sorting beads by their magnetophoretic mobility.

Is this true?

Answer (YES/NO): YES